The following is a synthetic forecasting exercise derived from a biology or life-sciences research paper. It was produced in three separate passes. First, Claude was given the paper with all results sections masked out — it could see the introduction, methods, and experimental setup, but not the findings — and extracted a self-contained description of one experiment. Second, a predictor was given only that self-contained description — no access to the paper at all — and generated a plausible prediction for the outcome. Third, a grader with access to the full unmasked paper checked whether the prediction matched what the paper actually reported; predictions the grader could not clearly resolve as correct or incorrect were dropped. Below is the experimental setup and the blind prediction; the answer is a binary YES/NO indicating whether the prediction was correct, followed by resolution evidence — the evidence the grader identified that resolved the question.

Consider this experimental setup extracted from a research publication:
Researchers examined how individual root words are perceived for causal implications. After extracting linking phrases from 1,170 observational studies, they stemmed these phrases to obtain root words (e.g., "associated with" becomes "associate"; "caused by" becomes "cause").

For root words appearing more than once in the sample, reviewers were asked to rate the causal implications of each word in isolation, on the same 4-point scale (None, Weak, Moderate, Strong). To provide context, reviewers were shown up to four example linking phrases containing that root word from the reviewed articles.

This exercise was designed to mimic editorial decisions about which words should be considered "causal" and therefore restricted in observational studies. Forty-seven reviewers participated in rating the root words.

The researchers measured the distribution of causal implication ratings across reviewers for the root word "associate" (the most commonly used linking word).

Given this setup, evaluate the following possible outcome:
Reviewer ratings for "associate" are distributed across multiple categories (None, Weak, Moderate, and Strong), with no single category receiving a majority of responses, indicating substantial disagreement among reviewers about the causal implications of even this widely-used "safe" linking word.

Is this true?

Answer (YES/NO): YES